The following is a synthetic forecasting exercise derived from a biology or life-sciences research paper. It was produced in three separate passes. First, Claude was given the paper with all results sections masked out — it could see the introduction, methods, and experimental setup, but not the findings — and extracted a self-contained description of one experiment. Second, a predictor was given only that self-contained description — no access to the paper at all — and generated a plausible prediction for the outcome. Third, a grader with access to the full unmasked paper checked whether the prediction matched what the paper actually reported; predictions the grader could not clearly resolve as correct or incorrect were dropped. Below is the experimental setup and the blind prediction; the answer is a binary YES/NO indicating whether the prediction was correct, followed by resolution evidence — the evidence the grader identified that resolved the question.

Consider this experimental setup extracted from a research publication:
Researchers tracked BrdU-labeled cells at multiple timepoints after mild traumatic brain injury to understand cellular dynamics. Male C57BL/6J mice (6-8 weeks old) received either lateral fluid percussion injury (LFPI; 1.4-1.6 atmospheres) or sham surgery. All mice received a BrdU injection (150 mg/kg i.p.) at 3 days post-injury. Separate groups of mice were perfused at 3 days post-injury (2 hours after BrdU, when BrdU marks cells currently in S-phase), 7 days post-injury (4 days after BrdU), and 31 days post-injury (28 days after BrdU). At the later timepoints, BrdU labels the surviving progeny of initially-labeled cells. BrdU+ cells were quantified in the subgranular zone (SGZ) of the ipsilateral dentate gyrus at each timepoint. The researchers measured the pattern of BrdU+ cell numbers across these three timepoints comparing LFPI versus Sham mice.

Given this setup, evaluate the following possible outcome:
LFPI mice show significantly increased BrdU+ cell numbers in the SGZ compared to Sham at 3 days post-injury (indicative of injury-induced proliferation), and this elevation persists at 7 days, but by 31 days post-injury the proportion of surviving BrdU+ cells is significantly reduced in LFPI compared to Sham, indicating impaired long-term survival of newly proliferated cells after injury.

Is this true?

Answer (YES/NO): NO